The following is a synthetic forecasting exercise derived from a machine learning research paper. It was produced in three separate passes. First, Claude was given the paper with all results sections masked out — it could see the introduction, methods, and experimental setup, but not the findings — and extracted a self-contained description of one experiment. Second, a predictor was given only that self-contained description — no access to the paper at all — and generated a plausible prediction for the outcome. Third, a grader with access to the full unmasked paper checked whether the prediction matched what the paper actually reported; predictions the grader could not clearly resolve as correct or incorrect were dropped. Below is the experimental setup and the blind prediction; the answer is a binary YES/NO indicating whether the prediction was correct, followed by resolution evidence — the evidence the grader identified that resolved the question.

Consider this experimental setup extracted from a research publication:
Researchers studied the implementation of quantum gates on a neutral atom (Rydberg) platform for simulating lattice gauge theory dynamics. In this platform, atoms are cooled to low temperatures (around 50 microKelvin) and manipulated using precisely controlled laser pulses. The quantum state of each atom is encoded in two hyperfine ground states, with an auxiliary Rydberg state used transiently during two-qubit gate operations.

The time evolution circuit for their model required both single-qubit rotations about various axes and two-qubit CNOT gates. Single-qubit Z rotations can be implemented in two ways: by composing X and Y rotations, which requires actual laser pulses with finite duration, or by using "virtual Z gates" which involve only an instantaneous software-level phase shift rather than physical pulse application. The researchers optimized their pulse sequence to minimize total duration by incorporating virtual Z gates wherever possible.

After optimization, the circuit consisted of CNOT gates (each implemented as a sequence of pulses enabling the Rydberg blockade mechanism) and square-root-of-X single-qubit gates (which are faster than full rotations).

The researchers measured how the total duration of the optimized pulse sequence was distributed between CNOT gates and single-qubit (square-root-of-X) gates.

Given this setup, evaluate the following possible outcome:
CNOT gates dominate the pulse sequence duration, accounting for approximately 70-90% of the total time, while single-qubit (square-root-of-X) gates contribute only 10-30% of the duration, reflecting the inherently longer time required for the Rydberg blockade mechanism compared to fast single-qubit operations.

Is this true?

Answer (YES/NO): NO